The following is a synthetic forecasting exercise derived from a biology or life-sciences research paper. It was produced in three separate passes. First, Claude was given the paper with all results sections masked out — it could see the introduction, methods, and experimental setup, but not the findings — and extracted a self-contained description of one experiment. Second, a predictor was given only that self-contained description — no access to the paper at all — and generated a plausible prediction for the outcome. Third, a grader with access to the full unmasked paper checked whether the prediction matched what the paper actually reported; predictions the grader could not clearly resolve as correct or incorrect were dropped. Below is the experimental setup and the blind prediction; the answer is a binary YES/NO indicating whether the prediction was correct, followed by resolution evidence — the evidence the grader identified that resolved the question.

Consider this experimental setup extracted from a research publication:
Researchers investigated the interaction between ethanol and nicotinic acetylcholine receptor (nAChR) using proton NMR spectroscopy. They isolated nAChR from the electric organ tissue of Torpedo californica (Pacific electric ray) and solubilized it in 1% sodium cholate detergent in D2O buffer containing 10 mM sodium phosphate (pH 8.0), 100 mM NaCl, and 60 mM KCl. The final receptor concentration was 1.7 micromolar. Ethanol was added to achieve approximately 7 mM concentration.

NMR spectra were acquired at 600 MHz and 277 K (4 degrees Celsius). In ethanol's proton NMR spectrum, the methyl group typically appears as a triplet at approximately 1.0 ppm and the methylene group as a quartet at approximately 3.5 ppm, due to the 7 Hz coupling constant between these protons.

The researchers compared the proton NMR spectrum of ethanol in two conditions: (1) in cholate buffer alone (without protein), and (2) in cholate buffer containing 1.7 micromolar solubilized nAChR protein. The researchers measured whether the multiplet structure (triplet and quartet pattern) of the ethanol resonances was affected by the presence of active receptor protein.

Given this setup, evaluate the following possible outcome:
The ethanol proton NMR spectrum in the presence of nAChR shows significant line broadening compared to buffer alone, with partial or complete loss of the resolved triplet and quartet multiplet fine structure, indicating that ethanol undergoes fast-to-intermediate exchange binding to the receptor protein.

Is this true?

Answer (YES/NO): YES